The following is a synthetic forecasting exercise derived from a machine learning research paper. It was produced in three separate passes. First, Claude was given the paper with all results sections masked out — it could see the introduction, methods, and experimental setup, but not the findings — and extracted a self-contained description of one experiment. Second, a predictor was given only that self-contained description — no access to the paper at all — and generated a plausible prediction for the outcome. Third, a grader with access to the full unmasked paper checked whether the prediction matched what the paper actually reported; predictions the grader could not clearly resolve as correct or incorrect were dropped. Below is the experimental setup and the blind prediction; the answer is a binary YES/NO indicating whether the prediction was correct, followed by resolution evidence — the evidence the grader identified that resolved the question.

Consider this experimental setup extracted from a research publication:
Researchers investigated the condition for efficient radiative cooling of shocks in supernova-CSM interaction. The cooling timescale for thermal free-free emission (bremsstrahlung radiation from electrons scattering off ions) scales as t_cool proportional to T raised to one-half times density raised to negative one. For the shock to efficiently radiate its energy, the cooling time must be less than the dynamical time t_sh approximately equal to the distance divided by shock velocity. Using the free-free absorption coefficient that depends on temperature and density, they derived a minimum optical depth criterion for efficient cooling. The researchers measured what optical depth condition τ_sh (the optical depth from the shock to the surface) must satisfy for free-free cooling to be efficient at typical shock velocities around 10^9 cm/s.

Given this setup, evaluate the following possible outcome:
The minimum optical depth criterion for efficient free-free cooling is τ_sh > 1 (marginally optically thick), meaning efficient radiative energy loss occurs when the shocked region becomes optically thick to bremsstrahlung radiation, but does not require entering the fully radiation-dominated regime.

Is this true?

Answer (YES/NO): NO